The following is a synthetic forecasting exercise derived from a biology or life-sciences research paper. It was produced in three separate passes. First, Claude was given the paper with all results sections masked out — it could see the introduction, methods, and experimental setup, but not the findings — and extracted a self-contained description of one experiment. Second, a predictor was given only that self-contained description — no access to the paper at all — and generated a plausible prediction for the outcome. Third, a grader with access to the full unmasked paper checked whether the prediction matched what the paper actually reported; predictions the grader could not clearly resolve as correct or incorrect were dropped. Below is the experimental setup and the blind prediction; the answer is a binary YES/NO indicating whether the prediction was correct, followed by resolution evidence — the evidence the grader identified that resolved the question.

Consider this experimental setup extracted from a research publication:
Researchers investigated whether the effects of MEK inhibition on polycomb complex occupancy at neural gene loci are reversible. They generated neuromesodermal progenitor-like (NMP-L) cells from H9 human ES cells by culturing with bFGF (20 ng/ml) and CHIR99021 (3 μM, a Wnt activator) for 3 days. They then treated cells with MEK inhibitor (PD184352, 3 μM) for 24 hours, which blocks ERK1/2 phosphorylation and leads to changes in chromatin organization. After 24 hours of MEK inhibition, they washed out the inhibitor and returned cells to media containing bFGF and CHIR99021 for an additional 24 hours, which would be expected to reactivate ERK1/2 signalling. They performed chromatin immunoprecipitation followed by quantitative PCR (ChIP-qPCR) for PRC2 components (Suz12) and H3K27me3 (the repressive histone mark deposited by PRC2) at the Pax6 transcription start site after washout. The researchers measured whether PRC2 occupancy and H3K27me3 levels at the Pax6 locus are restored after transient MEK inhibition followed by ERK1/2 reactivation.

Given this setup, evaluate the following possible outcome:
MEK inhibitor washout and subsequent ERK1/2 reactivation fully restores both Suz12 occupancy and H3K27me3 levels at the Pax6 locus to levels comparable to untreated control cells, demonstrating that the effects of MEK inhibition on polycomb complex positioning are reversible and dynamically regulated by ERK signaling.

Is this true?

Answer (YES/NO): NO